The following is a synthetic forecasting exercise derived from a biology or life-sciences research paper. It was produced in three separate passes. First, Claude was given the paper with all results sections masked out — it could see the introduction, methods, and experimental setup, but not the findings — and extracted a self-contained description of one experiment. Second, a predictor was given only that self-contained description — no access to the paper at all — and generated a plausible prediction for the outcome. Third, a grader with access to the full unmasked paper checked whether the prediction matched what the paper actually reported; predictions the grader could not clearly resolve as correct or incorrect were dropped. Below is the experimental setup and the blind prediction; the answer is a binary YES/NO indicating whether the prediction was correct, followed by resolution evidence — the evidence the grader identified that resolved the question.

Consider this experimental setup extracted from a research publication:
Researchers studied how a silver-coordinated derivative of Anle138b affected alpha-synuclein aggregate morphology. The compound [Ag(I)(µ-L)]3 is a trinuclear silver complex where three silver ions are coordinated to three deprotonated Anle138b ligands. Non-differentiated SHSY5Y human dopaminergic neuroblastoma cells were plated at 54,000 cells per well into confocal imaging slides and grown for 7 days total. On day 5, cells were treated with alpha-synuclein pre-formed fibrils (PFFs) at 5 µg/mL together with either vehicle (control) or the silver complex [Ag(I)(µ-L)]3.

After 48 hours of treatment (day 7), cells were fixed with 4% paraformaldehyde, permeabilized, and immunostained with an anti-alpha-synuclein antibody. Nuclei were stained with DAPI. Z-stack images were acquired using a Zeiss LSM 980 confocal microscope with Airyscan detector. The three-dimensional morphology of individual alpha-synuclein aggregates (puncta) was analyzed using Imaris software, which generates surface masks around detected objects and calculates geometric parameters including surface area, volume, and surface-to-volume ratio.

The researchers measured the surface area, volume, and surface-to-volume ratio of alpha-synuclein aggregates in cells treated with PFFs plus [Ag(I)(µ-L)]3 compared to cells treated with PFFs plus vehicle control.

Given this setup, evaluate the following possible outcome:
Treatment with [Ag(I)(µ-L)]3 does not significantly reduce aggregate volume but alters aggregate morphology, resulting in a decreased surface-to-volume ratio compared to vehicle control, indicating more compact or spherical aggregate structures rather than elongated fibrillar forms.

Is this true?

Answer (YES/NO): NO